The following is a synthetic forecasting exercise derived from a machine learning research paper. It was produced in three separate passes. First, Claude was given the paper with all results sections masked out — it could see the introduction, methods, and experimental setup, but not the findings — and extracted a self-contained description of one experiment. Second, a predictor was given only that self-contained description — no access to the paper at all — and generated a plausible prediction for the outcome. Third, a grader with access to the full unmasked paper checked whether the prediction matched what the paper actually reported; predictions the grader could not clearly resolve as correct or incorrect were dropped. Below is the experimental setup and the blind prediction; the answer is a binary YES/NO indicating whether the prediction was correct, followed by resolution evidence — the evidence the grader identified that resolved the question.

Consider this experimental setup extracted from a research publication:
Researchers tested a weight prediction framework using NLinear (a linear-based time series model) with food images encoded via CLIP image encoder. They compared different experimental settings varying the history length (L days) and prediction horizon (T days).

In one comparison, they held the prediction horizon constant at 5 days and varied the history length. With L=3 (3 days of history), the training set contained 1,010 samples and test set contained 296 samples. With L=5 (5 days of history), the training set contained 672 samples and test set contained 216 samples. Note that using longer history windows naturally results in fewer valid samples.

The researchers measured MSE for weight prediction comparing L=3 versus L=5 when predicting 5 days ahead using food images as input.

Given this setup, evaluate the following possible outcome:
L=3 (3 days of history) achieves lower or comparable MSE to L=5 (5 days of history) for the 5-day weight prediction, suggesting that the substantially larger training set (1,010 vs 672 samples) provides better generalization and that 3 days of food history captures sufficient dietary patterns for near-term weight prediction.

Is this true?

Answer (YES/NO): NO